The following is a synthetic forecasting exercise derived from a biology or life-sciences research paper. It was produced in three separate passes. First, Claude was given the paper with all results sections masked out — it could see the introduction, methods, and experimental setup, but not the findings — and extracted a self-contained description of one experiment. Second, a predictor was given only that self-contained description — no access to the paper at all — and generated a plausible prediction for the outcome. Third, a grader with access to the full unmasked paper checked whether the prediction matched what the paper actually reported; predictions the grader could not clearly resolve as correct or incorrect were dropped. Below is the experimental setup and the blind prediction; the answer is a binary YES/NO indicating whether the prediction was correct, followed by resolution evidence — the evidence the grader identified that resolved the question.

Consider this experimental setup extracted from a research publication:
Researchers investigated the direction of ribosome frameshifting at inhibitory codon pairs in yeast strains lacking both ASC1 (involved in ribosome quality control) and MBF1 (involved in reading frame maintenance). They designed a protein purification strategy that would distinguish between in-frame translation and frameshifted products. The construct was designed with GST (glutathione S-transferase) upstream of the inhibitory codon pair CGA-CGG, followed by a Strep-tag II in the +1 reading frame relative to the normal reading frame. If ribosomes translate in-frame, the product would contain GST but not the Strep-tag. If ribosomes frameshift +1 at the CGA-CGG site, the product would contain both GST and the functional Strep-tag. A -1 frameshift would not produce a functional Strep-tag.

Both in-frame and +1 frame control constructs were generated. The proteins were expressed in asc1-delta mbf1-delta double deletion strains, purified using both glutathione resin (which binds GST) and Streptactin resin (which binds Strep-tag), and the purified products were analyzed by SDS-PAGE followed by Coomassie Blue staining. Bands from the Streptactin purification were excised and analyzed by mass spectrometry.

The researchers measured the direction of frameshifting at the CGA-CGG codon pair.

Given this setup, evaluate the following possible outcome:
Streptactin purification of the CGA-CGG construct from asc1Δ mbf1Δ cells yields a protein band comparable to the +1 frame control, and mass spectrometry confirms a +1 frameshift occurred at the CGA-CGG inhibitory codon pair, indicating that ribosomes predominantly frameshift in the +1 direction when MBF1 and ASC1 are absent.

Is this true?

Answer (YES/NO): YES